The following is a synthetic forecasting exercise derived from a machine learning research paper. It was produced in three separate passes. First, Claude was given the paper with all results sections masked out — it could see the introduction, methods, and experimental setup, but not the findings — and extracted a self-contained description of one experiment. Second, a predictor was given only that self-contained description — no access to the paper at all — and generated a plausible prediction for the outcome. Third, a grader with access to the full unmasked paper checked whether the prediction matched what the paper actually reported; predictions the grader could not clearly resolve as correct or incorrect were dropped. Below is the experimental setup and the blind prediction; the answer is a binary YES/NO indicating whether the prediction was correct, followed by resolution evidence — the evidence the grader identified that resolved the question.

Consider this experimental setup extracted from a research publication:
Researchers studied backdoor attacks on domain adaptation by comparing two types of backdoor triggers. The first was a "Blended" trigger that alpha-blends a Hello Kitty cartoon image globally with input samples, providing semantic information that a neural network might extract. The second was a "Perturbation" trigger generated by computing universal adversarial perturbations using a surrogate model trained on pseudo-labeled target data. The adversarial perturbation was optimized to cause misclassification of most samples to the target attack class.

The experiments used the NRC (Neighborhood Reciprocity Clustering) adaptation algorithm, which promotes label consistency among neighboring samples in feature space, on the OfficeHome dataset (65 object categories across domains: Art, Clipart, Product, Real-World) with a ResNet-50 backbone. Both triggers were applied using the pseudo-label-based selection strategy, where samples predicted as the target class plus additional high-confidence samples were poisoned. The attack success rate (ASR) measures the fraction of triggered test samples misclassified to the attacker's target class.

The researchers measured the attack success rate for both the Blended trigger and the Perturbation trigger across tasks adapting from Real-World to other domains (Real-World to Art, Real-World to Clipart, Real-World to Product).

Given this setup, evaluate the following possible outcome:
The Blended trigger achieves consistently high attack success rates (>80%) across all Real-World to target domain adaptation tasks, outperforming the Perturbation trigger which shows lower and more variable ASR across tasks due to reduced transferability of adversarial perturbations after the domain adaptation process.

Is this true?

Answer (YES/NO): NO